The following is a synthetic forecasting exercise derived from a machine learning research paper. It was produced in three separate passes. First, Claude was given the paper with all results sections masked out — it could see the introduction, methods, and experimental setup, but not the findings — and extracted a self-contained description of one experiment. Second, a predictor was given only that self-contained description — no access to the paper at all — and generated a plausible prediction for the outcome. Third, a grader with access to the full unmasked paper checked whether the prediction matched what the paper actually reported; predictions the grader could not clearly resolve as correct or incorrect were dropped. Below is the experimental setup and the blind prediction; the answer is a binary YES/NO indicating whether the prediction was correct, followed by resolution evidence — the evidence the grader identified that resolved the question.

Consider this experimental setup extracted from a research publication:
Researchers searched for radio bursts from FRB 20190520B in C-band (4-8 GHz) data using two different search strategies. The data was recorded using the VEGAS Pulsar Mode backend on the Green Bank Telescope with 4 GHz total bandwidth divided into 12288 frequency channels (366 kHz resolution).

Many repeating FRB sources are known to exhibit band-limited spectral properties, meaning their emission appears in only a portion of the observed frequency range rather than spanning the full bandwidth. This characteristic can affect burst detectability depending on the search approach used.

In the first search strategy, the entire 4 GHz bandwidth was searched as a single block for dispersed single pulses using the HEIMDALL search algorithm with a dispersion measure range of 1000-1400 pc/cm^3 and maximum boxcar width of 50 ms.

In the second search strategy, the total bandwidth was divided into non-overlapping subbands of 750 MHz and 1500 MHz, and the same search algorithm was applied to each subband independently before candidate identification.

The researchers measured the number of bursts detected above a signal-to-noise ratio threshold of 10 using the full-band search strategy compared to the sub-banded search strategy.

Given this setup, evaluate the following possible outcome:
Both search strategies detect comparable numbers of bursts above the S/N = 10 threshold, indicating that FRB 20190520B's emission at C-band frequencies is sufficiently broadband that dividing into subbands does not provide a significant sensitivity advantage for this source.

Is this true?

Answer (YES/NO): NO